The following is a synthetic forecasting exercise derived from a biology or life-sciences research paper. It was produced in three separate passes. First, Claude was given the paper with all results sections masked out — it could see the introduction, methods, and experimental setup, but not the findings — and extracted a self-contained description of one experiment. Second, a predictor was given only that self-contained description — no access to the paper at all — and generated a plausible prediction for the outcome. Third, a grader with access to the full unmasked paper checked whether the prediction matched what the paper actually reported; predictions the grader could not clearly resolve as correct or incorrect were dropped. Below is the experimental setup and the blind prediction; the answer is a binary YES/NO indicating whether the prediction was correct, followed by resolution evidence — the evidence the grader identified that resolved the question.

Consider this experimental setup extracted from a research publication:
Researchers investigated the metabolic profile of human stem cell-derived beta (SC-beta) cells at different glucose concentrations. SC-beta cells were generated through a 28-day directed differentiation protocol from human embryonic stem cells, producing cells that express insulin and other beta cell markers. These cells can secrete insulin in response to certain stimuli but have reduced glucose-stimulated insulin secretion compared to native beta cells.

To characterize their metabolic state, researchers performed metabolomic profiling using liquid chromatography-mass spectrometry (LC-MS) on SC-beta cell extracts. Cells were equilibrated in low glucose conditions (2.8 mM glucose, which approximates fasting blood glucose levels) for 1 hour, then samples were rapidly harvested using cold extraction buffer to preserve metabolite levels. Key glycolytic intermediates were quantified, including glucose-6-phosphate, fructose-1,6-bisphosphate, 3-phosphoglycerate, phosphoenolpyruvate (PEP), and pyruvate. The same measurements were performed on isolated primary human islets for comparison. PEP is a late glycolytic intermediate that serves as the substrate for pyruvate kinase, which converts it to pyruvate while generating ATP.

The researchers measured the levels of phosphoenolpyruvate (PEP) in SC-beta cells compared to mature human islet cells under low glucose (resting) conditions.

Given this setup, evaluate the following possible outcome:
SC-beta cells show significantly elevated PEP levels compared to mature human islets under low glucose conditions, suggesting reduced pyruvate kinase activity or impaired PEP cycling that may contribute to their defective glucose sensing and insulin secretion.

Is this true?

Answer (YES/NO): YES